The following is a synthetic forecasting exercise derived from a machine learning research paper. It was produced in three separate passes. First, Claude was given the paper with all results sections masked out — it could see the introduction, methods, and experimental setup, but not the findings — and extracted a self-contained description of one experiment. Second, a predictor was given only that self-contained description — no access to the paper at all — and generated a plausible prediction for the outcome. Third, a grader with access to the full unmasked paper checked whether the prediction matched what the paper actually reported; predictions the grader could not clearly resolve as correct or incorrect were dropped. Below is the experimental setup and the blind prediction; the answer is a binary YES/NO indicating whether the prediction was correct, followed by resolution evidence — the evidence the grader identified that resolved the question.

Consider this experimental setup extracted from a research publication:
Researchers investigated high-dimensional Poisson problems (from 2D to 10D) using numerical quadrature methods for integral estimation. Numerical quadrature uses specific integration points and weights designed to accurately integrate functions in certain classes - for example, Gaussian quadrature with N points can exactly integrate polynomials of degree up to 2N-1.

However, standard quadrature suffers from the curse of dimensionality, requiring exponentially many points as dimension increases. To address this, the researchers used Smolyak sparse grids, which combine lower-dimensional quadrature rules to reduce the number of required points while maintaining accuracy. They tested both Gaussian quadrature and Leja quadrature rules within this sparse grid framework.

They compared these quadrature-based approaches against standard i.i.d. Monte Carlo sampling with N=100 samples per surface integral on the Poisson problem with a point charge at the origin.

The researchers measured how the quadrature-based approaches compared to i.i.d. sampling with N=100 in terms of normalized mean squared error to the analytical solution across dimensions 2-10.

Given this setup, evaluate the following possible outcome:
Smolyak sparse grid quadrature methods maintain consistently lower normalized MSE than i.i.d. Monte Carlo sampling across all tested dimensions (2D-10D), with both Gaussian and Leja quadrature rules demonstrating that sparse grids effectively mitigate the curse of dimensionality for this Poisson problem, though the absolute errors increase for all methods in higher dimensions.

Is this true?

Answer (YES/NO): NO